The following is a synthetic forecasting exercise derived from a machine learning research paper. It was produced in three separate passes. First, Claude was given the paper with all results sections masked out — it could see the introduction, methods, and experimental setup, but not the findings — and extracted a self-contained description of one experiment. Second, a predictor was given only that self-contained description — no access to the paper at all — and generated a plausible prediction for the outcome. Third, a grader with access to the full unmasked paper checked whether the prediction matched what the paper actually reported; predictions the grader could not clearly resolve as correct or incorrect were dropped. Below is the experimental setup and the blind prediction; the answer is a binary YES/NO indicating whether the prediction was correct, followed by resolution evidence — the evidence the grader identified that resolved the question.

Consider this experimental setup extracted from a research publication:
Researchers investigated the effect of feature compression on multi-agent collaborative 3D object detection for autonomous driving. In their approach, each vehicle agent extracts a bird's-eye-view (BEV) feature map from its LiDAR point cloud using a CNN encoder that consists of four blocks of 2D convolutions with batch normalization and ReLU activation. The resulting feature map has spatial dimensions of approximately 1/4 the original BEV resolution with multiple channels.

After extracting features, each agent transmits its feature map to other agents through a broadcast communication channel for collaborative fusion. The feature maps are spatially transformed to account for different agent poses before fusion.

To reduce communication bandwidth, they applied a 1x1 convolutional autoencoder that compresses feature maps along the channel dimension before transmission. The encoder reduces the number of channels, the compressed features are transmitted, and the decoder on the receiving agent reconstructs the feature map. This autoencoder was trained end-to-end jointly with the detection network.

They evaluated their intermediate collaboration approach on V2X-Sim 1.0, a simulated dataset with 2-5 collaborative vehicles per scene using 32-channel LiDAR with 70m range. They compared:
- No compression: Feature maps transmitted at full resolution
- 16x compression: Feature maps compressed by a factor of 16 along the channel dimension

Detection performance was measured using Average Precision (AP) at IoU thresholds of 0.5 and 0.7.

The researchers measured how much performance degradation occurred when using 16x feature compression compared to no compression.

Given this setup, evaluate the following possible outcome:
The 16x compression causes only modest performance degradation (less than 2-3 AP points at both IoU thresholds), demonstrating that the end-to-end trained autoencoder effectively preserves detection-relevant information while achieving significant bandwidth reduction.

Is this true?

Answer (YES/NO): YES